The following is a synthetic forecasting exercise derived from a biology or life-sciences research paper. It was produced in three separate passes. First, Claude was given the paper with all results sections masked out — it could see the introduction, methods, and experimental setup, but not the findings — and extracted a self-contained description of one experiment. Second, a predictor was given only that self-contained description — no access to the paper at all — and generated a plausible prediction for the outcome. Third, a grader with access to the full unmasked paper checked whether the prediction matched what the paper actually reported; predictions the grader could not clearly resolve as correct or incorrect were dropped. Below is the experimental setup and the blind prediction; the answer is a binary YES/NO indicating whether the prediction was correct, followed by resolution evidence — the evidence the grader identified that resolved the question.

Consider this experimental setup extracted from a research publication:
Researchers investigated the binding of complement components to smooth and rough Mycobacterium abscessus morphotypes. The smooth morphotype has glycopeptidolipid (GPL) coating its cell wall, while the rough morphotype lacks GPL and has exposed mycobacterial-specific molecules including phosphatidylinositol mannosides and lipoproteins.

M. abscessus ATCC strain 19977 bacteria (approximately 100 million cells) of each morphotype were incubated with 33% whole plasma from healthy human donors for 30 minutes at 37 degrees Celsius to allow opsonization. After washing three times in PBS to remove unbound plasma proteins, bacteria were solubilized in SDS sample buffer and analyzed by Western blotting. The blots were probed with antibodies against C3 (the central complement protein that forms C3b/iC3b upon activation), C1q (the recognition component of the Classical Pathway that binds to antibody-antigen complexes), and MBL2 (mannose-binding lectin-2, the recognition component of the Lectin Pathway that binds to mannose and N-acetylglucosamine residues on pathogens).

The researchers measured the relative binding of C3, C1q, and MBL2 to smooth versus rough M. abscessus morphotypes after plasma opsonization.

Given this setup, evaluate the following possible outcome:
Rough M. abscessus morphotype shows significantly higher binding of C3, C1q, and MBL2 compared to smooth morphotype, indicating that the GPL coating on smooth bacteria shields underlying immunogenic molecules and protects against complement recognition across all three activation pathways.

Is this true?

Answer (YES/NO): NO